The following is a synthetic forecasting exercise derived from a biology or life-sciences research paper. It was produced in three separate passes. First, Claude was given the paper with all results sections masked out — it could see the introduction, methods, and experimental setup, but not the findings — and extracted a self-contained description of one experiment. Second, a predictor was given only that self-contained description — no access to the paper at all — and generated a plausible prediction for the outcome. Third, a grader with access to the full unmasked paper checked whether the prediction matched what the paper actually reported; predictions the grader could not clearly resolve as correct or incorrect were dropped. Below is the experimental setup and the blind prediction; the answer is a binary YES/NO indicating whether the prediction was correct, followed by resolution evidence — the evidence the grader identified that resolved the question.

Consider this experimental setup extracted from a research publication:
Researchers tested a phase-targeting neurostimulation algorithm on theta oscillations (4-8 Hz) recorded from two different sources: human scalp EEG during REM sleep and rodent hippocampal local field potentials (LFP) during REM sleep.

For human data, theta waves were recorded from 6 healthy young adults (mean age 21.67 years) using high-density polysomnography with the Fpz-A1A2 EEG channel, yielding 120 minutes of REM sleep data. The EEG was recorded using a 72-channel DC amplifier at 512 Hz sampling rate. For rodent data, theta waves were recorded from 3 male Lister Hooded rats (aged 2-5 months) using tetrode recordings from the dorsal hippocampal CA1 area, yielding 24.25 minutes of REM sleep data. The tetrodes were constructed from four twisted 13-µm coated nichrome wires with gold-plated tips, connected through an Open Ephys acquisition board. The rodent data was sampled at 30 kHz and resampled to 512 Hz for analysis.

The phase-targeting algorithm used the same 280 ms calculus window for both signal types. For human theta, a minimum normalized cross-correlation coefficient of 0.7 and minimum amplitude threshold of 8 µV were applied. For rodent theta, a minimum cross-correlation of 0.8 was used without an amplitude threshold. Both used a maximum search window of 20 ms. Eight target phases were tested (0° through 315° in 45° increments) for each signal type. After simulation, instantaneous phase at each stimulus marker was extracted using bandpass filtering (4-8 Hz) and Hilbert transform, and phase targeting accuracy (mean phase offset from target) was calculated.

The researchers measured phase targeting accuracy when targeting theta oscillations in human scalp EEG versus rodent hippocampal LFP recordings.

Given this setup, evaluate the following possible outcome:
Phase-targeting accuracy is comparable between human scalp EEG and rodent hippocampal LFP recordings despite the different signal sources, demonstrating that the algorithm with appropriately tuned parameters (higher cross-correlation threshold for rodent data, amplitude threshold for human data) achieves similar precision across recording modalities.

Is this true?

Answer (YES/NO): NO